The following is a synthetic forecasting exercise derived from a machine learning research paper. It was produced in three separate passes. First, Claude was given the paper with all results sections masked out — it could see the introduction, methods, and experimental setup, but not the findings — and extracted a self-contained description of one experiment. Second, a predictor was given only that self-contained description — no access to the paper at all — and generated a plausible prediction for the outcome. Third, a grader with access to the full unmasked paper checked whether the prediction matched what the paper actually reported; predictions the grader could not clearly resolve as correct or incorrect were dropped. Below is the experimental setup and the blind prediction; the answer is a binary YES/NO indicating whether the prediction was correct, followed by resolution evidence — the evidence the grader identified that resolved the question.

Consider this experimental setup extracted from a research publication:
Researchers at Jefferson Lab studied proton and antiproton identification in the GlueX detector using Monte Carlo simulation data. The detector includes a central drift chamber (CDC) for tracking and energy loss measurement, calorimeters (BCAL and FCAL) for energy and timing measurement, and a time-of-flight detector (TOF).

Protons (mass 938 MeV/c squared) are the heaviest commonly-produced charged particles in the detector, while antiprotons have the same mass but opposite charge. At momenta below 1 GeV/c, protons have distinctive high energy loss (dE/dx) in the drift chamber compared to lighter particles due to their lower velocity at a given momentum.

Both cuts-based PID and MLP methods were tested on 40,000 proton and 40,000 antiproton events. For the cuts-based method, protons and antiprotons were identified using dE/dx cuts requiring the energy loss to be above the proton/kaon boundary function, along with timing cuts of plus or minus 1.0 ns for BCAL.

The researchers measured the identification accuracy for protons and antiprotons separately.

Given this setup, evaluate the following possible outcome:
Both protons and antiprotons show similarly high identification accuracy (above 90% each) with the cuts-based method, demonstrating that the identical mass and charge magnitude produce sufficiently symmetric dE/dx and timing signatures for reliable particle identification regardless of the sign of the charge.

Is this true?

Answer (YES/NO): NO